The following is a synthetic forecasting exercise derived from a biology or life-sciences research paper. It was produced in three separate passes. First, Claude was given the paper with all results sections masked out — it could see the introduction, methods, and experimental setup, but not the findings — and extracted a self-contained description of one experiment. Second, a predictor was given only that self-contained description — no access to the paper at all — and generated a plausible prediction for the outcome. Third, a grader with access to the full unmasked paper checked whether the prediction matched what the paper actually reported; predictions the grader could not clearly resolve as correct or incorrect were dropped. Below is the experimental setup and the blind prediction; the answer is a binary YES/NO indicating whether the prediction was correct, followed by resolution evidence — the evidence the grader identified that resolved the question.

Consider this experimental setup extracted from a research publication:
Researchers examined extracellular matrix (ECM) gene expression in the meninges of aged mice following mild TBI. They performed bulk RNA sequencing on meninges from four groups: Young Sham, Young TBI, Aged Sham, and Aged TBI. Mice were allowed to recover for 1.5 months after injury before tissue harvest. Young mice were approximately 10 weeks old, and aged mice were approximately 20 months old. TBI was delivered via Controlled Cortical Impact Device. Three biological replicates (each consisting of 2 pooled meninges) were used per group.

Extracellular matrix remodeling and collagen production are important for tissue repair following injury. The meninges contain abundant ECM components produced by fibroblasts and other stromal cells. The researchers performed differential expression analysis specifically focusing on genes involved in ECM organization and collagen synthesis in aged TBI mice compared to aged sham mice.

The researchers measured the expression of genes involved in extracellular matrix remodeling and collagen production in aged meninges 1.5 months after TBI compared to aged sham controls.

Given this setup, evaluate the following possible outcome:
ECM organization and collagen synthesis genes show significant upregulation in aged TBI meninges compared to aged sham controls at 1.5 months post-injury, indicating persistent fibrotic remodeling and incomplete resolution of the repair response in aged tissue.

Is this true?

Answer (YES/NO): NO